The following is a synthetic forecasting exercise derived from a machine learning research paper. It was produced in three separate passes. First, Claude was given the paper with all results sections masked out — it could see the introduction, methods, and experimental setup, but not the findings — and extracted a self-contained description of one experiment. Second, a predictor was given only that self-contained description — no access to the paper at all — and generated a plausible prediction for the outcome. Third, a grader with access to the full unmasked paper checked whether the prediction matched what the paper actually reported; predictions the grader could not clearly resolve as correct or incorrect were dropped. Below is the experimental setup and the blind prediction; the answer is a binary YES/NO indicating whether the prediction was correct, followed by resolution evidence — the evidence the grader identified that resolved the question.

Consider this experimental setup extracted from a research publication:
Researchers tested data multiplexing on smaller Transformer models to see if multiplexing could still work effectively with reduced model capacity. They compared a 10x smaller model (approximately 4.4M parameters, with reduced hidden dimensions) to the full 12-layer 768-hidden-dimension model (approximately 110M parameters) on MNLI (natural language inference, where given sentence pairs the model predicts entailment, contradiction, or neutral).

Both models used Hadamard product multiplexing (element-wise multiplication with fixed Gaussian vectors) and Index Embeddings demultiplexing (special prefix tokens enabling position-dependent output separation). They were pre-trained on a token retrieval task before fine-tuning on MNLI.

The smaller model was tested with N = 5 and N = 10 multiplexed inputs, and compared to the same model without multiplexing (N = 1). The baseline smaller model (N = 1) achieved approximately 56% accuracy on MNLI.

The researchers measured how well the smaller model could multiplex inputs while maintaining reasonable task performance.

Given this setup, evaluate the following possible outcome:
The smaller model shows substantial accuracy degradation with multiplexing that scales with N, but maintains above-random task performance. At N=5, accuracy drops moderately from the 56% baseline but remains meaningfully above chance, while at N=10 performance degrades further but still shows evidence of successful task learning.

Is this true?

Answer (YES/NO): YES